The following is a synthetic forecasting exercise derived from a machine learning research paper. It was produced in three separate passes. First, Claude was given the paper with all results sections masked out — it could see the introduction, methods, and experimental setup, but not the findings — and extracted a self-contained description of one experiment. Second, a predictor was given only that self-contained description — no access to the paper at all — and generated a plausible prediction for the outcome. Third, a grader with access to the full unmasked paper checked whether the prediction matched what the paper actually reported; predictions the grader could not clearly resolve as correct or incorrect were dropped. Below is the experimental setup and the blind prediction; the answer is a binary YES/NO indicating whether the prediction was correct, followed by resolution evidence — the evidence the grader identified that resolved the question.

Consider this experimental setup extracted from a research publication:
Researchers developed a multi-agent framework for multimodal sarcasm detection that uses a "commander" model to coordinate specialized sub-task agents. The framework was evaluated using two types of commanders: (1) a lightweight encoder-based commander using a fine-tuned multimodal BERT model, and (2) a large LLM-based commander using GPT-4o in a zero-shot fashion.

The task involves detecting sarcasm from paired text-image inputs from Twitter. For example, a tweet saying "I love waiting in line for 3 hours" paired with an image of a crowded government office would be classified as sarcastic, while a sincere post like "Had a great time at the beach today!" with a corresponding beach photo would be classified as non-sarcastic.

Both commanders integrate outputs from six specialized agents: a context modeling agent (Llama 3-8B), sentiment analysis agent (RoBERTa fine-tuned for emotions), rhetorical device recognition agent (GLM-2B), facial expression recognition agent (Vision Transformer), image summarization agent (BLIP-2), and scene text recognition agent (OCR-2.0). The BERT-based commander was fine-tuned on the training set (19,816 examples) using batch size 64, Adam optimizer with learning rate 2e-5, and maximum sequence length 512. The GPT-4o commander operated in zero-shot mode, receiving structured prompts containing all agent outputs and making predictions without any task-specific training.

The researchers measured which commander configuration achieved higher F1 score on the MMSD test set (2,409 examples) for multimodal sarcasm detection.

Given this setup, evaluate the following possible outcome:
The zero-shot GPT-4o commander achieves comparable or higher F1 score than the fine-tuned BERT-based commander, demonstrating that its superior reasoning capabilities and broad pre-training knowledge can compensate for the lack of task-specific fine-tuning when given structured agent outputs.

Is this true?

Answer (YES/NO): NO